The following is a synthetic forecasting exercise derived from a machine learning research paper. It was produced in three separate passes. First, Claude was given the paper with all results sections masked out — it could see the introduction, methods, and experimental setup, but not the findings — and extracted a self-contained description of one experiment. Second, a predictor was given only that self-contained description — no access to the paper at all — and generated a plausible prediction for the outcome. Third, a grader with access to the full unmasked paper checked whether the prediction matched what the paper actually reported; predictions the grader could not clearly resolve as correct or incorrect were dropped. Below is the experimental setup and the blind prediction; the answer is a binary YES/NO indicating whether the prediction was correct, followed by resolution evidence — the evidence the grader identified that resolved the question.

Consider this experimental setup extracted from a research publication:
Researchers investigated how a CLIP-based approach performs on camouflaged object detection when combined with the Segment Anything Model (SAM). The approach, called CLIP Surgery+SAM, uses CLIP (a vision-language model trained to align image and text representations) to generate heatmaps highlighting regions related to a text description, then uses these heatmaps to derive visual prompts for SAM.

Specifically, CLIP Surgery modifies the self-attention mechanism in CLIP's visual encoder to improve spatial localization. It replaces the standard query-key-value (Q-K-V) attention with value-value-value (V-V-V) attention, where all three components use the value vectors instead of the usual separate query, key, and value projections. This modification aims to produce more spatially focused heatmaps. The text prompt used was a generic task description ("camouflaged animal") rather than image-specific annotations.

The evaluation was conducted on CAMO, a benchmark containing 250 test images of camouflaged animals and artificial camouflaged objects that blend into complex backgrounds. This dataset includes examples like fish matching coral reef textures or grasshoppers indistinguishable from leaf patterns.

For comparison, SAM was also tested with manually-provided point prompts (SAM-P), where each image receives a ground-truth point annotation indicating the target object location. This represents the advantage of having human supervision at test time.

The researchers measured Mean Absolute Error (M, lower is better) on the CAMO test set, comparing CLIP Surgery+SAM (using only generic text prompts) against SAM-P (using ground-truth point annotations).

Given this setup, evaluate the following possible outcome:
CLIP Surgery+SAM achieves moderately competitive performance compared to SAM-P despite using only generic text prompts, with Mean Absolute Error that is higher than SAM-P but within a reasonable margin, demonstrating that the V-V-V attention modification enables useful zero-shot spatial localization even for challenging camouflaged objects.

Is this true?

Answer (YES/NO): NO